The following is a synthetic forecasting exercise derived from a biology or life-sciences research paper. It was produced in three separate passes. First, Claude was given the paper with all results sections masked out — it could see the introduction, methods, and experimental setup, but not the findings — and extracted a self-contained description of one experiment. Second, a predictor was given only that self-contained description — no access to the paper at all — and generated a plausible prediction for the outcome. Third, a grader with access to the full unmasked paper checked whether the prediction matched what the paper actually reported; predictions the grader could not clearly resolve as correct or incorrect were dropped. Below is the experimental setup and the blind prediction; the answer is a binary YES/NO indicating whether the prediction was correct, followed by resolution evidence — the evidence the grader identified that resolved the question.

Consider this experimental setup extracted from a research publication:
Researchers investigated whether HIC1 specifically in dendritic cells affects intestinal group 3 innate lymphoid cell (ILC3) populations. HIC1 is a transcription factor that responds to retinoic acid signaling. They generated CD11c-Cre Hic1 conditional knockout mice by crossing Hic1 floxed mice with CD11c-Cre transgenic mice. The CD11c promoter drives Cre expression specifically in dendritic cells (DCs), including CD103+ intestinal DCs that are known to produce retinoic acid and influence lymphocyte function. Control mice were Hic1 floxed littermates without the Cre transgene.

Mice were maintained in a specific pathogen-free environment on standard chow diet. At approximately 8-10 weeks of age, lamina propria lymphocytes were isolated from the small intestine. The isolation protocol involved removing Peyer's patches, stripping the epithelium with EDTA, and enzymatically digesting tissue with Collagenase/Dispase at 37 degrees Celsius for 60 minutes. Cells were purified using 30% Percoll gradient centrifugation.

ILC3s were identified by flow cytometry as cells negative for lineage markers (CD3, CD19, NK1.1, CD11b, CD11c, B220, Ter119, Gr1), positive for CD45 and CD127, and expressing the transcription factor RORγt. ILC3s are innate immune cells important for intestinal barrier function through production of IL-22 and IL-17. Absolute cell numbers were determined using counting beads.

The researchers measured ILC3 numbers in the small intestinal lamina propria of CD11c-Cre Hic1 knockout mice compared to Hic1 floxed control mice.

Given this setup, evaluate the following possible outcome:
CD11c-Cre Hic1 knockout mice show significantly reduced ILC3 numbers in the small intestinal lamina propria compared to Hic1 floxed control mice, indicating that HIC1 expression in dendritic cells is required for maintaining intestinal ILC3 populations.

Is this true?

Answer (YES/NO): NO